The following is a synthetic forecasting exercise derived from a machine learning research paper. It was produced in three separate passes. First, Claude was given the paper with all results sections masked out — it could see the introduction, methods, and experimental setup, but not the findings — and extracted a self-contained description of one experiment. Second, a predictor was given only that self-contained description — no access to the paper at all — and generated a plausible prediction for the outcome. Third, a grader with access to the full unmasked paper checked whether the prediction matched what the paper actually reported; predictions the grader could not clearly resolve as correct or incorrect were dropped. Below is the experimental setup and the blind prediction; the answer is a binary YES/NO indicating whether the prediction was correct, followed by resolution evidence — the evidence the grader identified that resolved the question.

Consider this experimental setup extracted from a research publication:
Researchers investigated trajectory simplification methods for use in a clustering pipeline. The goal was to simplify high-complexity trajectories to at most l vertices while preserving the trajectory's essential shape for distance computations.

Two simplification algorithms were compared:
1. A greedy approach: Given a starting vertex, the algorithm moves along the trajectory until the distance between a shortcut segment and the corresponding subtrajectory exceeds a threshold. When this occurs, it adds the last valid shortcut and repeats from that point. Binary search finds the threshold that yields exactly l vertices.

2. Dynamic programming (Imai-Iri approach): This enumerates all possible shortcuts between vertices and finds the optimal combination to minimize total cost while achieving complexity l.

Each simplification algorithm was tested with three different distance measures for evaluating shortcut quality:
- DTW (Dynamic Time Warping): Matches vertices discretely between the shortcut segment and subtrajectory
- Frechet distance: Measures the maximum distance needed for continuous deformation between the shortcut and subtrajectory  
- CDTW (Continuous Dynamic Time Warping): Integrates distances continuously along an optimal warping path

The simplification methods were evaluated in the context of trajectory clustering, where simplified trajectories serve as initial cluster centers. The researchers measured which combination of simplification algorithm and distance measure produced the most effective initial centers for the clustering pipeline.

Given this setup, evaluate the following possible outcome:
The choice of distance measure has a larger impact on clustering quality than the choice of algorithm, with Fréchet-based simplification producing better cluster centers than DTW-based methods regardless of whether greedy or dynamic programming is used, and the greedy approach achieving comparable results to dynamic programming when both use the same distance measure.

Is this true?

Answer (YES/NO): NO